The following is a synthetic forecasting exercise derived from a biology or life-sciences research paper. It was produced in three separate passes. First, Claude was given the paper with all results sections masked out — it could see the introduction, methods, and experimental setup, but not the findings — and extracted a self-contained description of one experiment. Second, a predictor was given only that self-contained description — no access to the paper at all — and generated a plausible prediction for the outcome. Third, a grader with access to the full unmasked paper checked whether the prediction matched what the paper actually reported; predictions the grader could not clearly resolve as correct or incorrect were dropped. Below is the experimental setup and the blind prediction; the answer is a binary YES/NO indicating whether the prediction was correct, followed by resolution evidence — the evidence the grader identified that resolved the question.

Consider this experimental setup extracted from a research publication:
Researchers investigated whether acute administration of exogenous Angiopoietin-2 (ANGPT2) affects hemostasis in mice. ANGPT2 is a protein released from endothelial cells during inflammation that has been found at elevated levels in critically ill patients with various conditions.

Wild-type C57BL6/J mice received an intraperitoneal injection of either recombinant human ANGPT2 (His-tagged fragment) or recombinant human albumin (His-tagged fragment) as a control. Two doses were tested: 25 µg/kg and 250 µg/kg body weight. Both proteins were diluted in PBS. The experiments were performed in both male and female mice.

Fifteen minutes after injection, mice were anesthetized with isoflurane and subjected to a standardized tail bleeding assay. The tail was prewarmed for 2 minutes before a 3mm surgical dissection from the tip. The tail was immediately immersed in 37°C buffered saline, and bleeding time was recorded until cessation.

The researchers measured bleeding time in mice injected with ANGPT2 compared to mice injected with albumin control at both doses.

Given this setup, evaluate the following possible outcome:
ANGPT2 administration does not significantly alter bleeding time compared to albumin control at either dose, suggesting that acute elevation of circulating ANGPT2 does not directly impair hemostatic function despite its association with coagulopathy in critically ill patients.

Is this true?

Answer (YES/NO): NO